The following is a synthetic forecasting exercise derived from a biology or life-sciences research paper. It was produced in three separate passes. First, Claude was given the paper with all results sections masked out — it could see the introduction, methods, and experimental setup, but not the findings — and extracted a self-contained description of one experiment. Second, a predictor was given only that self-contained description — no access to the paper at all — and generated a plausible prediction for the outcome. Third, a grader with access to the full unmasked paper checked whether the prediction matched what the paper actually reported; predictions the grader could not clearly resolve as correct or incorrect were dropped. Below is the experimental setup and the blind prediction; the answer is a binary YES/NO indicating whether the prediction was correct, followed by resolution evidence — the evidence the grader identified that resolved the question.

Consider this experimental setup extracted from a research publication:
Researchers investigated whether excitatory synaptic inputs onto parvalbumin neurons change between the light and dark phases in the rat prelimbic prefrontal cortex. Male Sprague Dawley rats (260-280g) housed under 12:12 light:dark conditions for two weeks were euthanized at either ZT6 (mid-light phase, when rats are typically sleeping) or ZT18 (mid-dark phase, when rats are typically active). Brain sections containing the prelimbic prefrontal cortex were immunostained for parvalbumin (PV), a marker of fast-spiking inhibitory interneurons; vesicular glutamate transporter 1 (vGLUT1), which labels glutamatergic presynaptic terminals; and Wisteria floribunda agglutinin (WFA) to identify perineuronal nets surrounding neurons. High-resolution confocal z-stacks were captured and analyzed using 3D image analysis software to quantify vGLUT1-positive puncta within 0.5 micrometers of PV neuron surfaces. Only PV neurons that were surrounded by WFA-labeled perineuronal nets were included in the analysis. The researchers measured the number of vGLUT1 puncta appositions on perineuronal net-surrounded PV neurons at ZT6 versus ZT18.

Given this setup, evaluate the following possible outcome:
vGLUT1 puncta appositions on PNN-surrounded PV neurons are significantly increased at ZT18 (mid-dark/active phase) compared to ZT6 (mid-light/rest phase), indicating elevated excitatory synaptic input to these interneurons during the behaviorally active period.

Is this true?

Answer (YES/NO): YES